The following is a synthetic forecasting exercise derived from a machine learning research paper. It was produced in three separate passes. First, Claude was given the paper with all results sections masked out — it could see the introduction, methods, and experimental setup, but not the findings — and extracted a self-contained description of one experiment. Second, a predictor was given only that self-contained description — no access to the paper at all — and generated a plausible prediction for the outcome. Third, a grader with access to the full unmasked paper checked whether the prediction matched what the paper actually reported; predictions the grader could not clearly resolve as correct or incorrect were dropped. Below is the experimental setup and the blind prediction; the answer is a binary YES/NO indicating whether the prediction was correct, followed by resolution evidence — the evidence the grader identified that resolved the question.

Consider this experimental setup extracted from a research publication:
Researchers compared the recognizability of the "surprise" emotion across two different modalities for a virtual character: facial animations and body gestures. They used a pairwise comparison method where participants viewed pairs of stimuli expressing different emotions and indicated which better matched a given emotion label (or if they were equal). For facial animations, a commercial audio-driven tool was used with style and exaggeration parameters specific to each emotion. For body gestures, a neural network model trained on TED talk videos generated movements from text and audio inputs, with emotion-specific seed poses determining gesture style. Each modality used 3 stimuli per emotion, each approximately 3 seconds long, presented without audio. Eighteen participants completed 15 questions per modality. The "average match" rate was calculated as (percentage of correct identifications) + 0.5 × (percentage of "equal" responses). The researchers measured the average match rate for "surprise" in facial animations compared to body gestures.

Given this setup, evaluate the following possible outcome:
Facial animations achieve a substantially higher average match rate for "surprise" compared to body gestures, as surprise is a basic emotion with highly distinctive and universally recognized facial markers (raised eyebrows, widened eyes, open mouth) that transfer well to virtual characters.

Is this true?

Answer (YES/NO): YES